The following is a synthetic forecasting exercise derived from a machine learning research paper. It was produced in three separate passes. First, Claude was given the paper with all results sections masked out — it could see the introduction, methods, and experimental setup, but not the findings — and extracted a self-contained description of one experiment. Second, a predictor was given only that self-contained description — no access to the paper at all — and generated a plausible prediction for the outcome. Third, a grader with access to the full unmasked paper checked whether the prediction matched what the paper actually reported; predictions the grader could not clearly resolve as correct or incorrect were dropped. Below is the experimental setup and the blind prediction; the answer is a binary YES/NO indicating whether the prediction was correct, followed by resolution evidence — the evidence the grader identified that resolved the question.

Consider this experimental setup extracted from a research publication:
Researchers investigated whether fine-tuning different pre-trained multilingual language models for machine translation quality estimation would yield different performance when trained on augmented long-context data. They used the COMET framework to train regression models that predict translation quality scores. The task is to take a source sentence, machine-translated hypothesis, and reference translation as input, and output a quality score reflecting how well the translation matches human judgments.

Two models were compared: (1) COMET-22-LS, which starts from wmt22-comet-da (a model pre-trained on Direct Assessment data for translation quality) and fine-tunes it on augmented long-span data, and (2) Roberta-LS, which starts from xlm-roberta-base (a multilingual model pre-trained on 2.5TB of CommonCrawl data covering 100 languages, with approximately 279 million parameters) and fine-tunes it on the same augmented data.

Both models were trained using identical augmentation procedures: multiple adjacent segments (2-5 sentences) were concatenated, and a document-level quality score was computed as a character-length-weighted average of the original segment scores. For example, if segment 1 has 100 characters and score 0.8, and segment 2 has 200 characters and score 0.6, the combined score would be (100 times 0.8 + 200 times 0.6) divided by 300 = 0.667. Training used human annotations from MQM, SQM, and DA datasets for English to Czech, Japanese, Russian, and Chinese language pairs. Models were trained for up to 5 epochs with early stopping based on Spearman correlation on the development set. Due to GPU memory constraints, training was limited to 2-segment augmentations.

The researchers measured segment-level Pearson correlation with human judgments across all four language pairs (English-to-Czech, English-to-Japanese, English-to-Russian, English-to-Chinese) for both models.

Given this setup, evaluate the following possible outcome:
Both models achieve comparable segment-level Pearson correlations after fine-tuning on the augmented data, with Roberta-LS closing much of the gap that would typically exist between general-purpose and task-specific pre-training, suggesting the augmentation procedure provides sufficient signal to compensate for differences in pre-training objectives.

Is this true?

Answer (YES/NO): YES